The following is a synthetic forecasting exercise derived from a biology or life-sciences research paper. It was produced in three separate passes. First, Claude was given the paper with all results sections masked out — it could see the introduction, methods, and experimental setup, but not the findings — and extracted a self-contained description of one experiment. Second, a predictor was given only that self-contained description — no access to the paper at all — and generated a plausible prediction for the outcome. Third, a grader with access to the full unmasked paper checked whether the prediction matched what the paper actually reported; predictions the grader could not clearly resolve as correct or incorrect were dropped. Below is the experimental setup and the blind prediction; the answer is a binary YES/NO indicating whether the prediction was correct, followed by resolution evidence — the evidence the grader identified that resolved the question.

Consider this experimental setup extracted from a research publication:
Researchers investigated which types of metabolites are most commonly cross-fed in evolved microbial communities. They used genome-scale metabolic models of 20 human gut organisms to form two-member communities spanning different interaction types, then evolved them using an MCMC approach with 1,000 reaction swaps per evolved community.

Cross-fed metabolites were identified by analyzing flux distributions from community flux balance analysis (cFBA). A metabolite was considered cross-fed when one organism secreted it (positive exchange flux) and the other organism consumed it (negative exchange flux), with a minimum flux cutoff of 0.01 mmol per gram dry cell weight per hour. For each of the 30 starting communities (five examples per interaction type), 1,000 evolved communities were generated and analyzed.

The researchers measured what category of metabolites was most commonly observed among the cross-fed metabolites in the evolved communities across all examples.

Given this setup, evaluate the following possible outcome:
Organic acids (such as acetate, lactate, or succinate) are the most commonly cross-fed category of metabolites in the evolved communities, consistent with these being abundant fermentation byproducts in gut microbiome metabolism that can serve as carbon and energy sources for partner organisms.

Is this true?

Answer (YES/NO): NO